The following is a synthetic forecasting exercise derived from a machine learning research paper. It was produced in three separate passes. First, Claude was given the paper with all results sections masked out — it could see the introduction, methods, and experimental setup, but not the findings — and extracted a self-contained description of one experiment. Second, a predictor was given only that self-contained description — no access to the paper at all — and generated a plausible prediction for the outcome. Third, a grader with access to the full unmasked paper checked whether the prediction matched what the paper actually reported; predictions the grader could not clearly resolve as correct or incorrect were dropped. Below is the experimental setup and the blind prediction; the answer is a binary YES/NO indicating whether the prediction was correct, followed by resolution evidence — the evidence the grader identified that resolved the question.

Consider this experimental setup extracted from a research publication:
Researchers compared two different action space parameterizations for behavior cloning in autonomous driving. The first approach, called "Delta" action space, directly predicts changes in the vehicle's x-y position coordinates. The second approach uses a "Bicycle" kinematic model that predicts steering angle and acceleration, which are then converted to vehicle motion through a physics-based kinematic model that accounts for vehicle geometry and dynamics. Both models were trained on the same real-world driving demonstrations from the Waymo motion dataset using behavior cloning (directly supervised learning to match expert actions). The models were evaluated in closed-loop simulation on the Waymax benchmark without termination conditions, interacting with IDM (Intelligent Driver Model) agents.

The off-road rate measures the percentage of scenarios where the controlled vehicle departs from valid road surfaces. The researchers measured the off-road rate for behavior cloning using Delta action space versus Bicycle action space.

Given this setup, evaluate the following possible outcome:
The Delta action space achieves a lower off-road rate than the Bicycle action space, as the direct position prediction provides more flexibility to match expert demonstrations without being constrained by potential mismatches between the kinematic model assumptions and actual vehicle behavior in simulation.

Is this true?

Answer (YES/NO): YES